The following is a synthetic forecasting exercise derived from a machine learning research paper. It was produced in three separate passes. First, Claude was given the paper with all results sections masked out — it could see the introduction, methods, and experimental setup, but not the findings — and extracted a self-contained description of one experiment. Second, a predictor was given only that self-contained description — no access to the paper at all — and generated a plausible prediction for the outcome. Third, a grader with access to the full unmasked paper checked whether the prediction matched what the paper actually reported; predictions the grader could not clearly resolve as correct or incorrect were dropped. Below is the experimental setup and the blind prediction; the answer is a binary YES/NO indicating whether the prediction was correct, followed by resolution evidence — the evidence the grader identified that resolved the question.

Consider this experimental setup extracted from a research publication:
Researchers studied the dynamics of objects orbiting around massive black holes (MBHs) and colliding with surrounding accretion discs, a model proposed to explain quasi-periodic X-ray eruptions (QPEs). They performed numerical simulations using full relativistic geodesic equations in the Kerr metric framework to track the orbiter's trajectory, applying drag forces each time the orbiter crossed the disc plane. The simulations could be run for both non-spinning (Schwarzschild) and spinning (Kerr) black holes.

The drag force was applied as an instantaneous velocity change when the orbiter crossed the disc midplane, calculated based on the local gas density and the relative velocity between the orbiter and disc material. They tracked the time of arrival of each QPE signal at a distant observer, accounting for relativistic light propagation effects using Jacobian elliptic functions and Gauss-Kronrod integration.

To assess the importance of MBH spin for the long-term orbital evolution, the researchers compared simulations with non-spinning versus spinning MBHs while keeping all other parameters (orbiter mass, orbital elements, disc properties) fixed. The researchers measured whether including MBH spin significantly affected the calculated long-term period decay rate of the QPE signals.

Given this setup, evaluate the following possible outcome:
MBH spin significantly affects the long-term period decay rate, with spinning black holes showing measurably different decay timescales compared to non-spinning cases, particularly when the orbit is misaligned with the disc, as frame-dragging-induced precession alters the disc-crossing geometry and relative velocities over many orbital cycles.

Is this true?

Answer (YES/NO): NO